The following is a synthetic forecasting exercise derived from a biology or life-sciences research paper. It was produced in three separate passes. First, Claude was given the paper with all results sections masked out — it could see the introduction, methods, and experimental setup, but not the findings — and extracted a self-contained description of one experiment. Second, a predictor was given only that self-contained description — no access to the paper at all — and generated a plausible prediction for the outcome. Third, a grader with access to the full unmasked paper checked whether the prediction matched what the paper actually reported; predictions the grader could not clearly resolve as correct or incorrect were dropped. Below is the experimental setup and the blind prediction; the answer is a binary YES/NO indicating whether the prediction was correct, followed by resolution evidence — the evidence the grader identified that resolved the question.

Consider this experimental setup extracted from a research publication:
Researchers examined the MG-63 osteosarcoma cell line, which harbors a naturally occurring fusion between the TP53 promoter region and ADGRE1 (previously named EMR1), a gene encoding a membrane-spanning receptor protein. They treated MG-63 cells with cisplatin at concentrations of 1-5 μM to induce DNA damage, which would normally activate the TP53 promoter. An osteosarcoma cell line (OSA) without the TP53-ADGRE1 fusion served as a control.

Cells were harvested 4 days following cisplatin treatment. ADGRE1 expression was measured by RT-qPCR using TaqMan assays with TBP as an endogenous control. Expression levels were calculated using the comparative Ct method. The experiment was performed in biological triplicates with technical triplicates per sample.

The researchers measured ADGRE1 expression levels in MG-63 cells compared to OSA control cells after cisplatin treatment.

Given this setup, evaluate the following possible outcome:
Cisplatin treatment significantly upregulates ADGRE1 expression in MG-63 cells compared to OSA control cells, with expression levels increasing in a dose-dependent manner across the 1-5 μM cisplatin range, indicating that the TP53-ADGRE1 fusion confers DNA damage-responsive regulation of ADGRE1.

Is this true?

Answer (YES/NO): NO